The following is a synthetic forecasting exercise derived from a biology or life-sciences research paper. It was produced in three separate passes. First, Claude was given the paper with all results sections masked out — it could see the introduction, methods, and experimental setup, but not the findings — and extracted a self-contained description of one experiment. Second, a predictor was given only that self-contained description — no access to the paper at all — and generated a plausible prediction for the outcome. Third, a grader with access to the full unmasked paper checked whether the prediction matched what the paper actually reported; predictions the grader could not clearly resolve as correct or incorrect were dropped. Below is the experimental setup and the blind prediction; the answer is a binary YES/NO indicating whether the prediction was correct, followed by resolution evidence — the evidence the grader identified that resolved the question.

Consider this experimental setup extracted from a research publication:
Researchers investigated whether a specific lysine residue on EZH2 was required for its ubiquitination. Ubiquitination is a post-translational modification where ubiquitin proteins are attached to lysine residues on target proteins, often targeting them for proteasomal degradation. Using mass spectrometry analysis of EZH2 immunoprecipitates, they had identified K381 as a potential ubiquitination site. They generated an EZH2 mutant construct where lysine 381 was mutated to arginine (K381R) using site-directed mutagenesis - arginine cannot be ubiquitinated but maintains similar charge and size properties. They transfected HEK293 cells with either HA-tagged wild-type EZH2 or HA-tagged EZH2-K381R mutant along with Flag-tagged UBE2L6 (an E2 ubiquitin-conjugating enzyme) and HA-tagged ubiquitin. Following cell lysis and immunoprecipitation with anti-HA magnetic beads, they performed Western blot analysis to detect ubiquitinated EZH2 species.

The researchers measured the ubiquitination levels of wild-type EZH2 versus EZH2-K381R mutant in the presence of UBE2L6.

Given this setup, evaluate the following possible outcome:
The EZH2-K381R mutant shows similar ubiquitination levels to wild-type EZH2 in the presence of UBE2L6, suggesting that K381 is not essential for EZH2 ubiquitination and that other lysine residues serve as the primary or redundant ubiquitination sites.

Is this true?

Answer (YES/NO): NO